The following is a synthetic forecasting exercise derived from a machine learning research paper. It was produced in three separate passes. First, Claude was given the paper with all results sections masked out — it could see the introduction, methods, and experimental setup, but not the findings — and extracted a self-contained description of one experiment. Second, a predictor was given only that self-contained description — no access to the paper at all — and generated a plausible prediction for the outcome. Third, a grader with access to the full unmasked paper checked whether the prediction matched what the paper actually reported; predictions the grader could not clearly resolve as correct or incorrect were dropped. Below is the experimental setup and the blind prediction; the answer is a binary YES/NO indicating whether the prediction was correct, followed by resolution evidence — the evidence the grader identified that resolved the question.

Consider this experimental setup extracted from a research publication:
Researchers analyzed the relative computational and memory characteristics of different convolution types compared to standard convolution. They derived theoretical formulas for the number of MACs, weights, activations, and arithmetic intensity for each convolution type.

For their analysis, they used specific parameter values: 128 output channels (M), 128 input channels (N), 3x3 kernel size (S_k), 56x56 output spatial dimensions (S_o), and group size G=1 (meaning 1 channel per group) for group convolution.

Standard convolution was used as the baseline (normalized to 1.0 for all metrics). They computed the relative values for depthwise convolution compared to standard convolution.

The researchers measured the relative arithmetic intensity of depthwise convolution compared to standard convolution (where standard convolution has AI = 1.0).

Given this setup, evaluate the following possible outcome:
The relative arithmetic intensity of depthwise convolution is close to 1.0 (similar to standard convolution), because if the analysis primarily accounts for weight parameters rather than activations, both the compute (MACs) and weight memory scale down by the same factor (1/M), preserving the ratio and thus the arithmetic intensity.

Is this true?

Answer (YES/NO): NO